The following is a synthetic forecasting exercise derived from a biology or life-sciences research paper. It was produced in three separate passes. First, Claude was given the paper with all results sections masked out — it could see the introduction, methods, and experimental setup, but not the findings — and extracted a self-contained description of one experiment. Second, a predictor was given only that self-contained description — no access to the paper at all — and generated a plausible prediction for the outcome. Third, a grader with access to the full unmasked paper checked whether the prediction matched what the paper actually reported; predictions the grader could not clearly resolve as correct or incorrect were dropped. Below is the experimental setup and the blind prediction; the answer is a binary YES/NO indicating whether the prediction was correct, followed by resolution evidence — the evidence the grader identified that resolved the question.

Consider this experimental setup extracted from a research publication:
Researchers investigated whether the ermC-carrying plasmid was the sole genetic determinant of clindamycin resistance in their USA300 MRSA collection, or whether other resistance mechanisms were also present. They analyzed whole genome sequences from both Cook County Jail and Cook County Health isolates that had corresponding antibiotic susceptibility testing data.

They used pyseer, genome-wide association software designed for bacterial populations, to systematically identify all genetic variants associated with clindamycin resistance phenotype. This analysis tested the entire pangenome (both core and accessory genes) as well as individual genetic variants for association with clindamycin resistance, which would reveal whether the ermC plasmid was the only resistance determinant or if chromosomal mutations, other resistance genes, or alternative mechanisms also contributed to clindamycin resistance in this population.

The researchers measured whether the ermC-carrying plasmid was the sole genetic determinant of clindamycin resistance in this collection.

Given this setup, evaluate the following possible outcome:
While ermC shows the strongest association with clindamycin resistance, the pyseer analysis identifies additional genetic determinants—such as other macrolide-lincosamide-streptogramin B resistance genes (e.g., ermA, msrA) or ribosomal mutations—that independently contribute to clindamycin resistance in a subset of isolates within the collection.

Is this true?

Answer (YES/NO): NO